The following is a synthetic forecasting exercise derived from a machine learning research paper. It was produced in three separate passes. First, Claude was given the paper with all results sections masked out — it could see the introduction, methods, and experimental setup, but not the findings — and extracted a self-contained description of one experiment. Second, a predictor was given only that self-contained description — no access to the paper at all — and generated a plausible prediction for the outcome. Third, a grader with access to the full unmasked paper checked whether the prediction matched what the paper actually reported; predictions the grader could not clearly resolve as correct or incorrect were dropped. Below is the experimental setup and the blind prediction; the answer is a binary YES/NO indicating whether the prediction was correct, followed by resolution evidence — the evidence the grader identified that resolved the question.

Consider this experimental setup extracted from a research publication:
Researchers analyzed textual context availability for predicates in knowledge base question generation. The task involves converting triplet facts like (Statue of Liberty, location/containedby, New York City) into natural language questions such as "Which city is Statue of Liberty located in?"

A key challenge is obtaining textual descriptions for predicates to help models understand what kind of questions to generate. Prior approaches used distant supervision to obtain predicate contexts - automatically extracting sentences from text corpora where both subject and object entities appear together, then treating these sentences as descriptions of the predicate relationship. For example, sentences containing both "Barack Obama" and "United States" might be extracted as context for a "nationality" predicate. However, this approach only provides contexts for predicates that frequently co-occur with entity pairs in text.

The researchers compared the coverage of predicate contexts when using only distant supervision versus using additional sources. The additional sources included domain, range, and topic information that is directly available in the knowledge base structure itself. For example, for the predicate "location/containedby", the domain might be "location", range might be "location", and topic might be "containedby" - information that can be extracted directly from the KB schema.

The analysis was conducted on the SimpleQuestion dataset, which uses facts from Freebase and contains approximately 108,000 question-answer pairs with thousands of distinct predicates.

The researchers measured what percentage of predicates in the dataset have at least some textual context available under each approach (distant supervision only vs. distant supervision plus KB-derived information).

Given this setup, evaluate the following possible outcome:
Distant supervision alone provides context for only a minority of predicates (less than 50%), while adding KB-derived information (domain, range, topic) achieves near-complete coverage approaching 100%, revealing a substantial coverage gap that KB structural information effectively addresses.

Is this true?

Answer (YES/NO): YES